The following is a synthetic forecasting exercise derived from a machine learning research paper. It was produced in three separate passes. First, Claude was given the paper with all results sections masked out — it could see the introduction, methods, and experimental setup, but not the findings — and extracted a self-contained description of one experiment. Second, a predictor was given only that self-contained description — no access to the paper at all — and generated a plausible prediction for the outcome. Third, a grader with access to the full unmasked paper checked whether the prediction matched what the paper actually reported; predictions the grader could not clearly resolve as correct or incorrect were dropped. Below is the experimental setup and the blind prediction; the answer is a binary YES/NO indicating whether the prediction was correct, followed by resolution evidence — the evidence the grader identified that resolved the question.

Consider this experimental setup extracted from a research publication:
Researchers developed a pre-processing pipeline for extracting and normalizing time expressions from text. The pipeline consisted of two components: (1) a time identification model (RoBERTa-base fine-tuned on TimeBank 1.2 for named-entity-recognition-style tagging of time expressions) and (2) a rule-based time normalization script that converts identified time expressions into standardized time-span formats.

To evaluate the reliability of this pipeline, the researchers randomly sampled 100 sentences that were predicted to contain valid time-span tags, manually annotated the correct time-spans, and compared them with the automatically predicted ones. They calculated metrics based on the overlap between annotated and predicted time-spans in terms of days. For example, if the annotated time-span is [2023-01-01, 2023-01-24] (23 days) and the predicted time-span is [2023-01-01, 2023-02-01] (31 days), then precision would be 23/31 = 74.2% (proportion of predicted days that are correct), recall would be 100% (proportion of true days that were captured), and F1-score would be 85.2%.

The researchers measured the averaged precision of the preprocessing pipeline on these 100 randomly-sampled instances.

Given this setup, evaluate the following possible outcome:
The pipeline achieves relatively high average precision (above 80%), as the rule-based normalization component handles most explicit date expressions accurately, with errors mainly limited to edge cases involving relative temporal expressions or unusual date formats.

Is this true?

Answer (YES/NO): YES